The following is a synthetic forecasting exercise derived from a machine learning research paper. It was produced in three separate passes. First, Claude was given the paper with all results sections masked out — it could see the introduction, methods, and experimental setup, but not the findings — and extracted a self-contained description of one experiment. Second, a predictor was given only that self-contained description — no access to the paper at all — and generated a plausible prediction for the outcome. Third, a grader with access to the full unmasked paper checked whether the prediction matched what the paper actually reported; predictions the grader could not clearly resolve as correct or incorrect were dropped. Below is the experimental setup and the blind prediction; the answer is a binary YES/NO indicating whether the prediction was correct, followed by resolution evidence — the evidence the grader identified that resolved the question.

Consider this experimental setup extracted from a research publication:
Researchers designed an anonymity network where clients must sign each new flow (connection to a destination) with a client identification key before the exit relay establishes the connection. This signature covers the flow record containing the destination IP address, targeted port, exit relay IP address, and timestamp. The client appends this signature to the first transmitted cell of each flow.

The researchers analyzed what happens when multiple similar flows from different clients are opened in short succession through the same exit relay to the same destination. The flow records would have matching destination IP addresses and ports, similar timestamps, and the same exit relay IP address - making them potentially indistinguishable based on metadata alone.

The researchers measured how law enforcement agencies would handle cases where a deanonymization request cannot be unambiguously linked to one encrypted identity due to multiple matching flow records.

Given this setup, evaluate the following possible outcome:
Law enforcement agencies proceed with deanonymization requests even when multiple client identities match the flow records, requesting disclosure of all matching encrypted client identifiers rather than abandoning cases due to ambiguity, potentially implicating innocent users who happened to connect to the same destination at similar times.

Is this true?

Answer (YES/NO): YES